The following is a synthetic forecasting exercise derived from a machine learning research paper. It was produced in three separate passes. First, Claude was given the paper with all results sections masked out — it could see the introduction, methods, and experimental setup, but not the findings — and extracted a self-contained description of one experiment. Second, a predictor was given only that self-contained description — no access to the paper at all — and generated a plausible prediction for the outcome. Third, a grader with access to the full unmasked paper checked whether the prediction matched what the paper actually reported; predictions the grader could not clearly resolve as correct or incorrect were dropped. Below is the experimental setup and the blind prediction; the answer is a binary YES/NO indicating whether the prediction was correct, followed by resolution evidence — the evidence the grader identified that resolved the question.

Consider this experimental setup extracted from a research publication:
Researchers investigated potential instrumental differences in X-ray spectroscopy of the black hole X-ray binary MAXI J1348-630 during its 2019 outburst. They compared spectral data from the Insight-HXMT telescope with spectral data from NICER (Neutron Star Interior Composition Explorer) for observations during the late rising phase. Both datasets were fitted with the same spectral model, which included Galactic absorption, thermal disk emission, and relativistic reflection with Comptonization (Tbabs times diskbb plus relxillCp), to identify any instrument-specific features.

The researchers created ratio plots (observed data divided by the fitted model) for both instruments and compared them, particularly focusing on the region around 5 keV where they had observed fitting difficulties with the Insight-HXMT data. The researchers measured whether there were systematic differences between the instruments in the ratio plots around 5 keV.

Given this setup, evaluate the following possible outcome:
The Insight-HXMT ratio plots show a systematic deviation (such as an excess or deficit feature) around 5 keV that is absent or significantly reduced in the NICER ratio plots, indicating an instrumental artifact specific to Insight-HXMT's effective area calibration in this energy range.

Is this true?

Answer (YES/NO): YES